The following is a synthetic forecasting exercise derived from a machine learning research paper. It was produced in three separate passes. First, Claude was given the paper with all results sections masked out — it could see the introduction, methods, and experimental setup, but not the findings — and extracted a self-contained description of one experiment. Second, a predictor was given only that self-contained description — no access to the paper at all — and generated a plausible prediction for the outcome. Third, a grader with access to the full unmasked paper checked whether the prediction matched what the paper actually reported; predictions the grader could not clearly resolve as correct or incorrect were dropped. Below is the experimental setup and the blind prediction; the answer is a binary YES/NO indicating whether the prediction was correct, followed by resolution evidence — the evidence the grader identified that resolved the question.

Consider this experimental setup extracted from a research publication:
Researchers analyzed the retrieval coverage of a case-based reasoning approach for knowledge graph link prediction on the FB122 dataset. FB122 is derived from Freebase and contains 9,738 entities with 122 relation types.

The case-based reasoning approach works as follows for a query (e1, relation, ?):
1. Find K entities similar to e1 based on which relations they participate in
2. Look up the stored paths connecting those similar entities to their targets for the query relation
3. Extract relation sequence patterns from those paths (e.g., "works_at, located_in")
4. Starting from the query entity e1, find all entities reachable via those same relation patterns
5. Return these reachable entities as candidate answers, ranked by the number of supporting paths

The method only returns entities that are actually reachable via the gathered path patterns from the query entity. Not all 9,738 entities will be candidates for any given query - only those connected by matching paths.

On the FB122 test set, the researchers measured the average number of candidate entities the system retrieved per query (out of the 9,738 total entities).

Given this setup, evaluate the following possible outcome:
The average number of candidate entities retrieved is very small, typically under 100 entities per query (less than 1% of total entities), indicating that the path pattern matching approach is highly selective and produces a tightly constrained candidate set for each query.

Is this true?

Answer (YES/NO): NO